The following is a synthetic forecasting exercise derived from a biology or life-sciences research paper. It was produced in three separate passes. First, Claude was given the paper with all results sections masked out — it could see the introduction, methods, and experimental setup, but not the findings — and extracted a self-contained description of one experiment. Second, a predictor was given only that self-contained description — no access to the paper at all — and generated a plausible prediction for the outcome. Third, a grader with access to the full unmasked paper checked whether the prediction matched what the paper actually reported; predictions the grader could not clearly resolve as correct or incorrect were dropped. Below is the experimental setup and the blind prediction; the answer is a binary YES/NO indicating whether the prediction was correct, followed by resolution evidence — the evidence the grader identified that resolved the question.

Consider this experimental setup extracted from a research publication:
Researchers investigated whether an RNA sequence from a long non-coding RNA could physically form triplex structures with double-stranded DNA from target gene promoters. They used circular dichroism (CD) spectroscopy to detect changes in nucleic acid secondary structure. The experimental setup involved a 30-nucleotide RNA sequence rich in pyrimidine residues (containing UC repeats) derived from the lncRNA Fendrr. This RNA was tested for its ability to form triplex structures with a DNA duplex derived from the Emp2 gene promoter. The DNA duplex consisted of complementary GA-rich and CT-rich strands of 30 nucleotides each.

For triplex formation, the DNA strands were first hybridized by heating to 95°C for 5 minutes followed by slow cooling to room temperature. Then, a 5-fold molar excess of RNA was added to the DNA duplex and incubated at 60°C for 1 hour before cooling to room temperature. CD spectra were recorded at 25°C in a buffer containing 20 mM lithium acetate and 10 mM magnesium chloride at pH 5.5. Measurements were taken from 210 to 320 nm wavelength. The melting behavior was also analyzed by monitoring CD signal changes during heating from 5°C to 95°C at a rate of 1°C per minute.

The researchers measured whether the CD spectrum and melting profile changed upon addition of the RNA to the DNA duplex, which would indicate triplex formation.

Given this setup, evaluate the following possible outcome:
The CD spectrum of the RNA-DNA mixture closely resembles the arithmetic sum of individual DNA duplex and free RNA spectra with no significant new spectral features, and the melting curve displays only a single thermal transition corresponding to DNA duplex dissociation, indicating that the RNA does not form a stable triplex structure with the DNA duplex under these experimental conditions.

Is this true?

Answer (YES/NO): NO